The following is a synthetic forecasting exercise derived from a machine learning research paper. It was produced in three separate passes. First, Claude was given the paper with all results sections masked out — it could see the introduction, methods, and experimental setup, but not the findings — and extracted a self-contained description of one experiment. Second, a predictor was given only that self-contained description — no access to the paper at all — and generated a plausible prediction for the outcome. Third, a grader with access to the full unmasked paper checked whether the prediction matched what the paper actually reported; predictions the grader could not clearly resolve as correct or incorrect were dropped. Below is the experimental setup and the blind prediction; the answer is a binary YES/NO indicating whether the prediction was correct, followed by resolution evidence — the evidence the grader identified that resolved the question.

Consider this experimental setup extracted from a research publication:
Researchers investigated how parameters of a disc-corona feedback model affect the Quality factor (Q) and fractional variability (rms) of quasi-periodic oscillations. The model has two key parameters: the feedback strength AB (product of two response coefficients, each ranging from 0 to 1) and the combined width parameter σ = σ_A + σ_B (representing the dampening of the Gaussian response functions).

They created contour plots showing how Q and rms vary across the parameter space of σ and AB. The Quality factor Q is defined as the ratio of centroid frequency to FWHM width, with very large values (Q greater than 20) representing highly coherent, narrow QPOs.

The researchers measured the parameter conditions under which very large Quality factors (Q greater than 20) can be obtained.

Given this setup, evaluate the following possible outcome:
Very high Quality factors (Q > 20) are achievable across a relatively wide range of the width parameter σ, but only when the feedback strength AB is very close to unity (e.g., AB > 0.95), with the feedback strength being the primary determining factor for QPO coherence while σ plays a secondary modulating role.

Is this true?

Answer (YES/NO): NO